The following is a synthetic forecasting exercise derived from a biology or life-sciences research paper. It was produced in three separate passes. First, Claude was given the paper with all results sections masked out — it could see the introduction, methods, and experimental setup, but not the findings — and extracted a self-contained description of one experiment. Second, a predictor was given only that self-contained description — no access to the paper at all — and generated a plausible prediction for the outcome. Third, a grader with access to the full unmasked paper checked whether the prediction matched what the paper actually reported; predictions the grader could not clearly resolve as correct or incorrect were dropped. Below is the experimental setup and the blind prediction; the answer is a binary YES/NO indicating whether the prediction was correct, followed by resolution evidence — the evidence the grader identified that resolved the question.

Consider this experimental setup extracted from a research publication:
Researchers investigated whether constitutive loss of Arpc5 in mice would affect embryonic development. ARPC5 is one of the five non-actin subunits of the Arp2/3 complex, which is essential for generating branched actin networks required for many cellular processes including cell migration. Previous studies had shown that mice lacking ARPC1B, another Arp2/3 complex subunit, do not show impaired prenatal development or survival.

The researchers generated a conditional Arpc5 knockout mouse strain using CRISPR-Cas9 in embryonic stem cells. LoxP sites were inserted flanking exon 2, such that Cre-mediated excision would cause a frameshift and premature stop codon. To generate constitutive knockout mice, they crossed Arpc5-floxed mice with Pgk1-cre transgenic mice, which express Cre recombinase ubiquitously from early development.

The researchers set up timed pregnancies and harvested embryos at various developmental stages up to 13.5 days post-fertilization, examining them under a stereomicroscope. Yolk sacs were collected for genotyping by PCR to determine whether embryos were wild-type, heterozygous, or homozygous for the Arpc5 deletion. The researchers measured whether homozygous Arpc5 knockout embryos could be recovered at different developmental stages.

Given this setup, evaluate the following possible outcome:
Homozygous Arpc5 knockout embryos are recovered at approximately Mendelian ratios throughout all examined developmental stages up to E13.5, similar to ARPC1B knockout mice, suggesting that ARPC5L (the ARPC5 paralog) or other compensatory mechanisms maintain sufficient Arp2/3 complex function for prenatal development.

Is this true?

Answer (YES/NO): NO